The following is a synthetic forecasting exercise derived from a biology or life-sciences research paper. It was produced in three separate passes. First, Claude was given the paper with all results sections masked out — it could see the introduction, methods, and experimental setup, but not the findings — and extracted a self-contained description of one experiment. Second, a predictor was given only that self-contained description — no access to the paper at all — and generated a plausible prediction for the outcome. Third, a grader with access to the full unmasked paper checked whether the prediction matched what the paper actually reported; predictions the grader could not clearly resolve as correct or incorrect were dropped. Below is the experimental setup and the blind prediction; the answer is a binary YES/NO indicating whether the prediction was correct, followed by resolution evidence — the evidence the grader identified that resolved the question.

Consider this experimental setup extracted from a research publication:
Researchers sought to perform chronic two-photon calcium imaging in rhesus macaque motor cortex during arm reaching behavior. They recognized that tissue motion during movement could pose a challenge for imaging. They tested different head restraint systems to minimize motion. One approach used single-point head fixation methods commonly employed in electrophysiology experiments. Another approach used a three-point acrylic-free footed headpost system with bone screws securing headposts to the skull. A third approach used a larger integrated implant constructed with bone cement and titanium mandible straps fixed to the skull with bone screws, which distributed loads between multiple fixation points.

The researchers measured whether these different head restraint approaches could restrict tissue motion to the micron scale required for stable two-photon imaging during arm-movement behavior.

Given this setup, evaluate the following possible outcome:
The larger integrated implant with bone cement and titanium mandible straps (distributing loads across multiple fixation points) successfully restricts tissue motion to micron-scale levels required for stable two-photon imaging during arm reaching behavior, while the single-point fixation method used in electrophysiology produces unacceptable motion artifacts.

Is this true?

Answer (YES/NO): YES